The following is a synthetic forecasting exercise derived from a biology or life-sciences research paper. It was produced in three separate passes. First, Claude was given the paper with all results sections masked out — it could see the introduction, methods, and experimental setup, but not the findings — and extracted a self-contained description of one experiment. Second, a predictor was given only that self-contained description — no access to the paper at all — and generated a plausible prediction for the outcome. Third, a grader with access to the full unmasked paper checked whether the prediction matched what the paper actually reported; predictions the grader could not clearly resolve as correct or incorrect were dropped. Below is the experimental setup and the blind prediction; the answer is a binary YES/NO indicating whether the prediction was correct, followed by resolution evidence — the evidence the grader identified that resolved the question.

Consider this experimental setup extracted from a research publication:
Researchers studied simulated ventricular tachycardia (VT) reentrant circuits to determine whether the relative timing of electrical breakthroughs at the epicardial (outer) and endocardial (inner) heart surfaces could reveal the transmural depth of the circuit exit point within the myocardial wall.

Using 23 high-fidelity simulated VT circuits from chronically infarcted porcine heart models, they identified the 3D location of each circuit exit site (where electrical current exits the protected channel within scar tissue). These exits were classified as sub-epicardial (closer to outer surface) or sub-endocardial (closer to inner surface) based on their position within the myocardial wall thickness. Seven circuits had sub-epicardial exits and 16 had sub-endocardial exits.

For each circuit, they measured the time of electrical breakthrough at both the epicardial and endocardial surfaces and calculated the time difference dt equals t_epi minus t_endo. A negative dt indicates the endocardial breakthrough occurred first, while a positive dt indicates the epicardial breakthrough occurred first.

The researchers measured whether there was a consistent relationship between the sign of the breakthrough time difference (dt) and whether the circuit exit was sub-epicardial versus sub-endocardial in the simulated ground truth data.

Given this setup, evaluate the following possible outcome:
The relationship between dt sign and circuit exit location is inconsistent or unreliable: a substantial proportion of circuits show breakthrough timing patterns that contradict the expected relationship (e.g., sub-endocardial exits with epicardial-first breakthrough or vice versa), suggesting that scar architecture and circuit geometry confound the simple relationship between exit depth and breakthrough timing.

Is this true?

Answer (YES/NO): NO